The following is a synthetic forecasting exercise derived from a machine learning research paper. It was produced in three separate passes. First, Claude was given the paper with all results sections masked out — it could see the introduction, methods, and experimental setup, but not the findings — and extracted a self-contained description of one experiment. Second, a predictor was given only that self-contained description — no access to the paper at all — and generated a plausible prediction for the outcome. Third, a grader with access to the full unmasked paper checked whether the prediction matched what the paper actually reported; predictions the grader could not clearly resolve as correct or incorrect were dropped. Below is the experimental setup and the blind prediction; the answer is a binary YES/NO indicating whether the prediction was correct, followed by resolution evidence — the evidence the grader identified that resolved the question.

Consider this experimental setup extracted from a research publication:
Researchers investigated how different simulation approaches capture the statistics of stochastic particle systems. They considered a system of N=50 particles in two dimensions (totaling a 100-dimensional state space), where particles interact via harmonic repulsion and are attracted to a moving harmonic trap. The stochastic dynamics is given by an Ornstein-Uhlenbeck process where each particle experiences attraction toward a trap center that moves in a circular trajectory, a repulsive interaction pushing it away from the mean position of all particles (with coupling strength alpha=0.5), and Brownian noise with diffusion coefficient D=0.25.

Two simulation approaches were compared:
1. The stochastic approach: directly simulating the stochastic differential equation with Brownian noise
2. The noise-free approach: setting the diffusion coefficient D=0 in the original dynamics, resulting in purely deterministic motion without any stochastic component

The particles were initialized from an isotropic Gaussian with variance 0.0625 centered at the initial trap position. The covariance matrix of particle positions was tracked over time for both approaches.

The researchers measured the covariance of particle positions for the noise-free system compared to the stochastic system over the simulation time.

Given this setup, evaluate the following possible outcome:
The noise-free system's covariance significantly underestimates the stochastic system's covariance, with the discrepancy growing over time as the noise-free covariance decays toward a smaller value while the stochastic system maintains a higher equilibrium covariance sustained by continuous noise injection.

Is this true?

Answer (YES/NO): YES